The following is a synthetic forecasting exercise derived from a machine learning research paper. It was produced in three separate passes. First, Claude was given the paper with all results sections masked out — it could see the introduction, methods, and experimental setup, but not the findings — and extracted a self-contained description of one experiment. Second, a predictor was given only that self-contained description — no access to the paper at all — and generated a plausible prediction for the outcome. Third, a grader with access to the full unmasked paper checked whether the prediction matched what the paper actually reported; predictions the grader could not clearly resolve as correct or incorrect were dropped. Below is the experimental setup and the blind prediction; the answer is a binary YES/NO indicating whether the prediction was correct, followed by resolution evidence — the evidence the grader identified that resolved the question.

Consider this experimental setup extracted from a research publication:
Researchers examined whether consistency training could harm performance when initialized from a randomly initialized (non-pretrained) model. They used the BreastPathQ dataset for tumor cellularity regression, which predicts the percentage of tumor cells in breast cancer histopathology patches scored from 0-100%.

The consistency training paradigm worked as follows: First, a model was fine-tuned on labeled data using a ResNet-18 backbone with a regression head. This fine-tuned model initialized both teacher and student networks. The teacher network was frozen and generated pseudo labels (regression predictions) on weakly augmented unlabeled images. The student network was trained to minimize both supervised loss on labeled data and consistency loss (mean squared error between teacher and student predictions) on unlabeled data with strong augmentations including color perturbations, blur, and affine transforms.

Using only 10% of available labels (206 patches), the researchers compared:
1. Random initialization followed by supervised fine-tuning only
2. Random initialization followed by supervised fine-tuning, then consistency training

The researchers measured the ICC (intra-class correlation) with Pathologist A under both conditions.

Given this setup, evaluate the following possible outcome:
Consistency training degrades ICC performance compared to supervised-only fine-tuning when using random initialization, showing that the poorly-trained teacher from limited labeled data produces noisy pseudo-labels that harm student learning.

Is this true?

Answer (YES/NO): YES